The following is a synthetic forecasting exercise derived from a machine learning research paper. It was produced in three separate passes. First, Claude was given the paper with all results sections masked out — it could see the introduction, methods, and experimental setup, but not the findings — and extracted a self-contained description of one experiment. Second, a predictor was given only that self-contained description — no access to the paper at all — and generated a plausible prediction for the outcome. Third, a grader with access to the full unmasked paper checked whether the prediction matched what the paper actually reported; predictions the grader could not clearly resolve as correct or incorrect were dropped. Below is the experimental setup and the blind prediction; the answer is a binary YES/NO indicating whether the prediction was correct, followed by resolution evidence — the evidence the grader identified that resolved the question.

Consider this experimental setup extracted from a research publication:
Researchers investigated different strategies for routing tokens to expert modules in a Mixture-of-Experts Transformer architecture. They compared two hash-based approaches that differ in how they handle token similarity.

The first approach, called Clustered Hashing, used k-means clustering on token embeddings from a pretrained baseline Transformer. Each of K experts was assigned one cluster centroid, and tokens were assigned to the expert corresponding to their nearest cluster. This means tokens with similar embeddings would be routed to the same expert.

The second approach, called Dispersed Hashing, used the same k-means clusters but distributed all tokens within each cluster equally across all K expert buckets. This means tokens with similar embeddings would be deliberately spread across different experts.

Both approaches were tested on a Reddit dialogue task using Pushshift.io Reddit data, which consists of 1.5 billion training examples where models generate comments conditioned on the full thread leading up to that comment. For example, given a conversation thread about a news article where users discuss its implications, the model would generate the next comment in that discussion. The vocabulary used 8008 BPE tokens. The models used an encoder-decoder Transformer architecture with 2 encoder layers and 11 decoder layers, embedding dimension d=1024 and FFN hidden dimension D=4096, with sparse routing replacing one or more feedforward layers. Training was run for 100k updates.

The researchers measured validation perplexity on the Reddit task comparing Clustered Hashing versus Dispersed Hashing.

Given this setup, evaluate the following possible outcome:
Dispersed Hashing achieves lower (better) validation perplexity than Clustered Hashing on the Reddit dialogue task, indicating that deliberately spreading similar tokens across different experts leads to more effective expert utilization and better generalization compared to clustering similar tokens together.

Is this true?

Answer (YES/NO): YES